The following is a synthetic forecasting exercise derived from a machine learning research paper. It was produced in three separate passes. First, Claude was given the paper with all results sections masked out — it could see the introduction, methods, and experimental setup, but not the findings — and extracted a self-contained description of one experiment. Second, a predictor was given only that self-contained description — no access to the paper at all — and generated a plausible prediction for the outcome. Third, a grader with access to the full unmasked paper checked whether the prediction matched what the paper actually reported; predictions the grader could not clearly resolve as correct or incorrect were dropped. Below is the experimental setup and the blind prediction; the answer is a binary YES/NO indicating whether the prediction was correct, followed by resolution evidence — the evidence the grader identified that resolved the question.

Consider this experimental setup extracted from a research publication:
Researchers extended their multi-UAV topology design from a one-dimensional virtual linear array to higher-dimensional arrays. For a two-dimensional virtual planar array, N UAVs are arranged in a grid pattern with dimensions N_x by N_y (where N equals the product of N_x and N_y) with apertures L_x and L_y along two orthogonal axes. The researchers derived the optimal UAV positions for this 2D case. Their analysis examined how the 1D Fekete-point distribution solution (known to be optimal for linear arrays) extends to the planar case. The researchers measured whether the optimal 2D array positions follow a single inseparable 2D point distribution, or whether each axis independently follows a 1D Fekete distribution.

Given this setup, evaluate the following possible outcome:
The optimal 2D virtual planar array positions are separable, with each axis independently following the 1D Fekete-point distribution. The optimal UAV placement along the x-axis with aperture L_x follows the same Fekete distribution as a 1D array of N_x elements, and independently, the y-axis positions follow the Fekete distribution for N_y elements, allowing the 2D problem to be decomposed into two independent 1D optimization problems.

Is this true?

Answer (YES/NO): YES